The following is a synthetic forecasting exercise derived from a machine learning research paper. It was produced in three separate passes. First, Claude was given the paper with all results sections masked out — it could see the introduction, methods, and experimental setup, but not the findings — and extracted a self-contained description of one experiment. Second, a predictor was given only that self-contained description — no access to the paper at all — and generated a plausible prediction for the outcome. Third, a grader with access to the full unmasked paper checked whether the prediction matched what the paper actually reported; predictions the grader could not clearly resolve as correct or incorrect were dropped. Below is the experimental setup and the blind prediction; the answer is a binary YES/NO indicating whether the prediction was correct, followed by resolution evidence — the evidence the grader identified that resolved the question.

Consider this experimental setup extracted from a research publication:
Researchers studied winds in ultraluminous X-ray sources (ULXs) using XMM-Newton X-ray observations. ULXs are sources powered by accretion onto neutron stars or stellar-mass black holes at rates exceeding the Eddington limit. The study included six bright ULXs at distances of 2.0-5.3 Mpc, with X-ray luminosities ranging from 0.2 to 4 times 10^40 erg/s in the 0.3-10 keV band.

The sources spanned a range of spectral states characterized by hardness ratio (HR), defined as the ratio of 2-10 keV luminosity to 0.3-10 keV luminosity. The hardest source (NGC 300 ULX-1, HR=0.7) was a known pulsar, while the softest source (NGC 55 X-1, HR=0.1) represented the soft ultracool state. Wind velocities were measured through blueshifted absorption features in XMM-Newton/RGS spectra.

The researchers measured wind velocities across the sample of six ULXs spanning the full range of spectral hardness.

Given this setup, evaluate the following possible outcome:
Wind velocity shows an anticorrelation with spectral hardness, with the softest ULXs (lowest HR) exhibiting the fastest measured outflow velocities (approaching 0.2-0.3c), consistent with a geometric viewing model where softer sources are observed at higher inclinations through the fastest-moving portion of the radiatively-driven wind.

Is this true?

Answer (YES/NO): NO